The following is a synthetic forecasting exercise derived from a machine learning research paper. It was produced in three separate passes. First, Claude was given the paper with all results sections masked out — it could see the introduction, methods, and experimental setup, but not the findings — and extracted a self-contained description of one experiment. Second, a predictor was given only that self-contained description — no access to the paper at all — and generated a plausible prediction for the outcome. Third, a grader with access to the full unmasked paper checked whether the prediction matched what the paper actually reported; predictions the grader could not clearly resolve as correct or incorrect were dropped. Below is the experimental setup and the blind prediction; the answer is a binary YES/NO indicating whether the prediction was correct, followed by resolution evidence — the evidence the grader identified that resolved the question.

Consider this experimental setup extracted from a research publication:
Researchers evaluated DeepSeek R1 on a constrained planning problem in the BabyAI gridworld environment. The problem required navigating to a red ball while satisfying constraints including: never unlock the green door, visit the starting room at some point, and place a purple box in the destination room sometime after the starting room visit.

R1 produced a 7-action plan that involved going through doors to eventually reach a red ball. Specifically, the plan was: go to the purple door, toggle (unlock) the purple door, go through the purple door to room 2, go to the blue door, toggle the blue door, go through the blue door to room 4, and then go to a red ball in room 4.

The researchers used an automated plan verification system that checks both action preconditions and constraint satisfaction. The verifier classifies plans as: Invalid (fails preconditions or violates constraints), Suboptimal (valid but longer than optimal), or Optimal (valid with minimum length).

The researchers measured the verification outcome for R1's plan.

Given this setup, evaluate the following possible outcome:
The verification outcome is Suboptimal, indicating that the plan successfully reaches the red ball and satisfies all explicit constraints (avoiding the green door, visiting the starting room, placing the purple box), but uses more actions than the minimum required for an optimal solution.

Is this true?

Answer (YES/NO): NO